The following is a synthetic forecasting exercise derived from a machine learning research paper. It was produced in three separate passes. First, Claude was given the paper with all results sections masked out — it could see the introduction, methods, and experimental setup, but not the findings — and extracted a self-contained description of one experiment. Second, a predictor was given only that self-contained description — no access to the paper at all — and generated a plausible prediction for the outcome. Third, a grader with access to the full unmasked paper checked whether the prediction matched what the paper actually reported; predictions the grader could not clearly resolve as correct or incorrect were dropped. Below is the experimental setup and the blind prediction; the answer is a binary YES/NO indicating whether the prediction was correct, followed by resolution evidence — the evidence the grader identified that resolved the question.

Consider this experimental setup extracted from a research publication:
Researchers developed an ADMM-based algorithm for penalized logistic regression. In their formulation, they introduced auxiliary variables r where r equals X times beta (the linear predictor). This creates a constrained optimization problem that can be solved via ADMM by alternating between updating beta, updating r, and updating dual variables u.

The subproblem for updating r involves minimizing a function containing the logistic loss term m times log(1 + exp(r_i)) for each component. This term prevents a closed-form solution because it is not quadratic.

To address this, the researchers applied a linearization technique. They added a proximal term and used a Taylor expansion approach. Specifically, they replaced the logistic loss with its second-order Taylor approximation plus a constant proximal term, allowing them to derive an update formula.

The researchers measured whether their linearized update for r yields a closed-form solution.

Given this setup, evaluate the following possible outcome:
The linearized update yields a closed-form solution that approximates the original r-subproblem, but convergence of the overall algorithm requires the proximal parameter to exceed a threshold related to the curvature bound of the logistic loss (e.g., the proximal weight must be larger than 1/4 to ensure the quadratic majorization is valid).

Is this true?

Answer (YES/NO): NO